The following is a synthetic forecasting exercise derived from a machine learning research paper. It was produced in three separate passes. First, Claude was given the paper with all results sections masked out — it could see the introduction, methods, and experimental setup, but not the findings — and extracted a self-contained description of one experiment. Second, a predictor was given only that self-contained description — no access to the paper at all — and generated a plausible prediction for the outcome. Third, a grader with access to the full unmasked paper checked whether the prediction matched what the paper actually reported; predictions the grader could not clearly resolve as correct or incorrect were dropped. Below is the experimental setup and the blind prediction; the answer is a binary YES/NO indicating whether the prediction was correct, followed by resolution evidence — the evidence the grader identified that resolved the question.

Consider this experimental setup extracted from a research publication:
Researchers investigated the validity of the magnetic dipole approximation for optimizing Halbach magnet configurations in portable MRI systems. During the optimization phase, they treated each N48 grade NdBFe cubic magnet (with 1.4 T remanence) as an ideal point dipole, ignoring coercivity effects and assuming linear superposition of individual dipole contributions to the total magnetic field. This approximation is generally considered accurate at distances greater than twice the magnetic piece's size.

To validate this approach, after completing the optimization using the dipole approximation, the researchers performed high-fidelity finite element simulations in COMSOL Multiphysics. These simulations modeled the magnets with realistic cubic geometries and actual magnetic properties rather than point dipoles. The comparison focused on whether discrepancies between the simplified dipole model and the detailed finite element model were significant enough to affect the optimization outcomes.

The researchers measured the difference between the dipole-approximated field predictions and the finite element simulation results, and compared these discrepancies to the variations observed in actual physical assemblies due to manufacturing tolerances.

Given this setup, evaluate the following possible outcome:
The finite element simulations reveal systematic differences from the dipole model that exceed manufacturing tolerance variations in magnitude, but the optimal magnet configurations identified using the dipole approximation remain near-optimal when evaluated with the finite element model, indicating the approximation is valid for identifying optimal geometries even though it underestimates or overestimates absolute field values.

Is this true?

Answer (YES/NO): NO